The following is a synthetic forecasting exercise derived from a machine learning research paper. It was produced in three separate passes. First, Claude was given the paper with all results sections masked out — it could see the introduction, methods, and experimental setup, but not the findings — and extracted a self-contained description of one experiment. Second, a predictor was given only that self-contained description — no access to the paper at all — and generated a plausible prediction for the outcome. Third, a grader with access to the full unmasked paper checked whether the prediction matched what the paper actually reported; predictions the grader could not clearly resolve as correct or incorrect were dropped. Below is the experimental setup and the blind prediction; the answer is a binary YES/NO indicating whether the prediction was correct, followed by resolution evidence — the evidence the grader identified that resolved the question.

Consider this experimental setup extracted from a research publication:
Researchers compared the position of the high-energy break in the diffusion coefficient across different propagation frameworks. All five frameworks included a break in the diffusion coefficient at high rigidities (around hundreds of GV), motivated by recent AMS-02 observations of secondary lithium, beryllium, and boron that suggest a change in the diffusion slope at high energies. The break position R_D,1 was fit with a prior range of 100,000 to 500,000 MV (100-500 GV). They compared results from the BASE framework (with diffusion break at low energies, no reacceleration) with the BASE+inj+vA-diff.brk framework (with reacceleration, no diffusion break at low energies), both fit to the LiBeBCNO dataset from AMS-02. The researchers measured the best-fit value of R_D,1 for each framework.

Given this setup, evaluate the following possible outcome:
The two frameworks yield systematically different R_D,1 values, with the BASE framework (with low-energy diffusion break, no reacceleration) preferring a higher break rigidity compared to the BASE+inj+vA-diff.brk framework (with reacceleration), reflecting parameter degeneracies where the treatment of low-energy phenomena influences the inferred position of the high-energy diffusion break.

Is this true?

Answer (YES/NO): NO